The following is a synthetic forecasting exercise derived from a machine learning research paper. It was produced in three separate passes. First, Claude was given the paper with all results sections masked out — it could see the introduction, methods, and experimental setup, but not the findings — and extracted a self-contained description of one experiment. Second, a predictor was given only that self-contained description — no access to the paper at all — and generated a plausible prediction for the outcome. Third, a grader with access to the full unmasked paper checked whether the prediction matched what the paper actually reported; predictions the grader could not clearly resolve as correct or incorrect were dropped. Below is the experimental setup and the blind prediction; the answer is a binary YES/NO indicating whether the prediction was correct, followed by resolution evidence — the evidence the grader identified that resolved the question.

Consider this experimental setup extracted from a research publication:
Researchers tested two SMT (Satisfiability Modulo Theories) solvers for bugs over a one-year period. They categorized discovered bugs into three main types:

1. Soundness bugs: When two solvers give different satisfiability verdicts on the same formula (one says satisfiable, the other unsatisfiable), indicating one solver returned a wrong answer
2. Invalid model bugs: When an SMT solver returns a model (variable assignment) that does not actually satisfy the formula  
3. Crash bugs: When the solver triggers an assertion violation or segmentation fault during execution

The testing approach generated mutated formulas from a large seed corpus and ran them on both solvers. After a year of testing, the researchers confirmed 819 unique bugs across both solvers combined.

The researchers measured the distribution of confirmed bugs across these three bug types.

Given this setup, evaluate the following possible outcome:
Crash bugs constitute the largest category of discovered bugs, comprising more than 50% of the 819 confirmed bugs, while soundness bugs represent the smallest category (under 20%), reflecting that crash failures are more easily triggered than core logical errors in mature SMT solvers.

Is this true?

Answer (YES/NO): NO